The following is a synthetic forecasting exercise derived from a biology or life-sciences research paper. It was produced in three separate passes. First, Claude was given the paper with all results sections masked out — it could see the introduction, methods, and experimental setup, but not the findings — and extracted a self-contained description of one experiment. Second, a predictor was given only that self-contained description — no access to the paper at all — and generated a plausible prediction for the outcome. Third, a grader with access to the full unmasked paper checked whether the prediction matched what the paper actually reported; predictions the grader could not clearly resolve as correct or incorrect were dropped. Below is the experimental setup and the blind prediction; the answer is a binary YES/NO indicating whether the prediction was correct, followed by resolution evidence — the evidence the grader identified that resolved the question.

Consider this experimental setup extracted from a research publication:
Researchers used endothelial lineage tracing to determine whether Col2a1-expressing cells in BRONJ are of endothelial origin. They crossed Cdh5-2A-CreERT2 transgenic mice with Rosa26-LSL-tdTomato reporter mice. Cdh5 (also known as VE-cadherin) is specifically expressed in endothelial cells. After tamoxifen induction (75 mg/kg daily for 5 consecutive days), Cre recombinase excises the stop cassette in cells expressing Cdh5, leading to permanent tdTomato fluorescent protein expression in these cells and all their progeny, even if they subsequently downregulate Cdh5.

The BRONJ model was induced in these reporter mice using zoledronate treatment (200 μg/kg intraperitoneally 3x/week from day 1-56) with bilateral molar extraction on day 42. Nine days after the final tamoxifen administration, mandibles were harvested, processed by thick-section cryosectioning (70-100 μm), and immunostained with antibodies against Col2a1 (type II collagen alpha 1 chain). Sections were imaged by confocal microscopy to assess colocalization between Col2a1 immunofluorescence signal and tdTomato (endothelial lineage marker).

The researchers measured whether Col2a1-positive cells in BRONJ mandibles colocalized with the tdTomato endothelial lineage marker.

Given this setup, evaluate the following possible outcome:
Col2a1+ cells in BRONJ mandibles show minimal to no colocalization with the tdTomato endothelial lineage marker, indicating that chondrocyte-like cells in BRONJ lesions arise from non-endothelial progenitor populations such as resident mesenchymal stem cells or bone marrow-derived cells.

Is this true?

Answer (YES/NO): YES